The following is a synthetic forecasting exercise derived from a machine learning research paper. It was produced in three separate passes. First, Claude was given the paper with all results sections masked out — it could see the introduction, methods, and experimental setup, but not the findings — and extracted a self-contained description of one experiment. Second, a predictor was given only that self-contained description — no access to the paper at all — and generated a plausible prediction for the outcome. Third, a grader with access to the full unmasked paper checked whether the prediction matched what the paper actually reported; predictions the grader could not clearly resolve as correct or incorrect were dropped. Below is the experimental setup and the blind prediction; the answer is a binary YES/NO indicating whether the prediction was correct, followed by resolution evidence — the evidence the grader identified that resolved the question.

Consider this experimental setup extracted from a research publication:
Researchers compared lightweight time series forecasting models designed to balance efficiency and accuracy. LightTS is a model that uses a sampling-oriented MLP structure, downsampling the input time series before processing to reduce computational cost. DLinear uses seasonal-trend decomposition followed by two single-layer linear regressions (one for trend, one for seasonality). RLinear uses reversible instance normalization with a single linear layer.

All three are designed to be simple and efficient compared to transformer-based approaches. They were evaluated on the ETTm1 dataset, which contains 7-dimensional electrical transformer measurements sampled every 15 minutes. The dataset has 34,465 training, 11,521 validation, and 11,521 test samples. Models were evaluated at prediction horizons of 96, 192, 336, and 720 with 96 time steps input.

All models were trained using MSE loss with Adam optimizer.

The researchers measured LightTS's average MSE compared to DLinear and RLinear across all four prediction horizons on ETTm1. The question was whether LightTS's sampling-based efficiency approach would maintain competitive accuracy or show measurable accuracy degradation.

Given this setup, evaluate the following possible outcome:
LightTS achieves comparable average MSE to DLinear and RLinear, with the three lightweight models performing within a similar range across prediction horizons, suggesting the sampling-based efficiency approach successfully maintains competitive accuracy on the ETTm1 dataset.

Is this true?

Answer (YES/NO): NO